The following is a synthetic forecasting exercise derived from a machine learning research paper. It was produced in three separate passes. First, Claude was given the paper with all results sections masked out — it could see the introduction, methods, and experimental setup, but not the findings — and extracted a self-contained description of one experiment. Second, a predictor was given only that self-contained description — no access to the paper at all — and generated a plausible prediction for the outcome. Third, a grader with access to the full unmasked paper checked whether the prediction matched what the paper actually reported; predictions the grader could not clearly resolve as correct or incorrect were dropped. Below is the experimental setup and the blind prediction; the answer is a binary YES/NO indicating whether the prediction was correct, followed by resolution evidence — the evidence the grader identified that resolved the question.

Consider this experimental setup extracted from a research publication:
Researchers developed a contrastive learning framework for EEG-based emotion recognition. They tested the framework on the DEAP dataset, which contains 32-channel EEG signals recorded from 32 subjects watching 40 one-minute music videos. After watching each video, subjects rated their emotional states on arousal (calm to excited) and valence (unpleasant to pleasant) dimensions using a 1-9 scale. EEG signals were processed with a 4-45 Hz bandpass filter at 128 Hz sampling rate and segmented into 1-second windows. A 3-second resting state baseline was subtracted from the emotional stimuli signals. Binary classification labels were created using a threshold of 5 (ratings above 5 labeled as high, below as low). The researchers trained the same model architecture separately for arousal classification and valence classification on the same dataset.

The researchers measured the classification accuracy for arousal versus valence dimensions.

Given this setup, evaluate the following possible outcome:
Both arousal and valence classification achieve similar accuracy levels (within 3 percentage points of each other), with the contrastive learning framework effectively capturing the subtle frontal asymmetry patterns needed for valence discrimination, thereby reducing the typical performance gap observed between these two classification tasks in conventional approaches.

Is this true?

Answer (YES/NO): YES